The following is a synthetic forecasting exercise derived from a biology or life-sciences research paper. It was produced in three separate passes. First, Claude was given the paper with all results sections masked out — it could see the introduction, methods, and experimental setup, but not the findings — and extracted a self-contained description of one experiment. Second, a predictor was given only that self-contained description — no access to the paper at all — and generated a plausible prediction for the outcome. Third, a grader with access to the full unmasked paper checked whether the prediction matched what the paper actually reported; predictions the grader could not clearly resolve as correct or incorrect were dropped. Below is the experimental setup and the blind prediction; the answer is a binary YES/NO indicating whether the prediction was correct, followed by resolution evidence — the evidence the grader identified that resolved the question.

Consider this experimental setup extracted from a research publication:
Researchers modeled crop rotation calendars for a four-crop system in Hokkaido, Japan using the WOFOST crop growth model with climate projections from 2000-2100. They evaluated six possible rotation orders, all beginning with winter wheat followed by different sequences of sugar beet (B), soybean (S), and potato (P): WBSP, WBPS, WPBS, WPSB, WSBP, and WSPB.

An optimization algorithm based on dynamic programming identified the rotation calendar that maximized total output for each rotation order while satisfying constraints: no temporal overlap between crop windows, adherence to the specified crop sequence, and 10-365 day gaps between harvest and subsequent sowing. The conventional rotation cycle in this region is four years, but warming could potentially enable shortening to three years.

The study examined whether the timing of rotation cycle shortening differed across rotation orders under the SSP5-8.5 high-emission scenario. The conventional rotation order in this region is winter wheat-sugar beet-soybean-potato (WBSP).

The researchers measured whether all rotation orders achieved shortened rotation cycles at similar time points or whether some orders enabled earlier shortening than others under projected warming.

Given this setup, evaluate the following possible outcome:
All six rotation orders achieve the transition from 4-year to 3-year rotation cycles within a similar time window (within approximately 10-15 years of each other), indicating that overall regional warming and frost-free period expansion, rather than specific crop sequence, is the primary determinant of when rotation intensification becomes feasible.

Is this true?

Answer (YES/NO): NO